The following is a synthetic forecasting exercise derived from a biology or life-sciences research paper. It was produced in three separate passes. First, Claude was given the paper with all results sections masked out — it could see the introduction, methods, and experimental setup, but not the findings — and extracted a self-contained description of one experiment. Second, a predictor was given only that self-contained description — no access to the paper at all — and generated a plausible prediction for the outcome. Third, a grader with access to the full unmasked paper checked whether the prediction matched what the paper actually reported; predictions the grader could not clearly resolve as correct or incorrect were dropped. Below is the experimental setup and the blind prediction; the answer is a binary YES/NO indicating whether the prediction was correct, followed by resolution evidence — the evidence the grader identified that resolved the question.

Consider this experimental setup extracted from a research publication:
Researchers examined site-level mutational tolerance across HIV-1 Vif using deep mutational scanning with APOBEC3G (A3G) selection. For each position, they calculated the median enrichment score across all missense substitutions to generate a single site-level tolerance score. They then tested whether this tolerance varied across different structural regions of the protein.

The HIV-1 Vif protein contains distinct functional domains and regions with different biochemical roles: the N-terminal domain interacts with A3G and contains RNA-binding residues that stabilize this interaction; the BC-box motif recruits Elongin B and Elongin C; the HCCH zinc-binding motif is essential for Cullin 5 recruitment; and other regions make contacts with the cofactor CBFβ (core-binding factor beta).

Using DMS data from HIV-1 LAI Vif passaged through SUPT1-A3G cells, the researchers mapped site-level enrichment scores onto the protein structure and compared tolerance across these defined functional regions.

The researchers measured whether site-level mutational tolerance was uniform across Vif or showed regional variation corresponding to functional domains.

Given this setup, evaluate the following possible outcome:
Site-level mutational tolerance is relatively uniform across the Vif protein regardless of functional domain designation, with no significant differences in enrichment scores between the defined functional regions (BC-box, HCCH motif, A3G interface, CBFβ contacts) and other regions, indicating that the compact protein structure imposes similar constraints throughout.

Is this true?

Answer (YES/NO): NO